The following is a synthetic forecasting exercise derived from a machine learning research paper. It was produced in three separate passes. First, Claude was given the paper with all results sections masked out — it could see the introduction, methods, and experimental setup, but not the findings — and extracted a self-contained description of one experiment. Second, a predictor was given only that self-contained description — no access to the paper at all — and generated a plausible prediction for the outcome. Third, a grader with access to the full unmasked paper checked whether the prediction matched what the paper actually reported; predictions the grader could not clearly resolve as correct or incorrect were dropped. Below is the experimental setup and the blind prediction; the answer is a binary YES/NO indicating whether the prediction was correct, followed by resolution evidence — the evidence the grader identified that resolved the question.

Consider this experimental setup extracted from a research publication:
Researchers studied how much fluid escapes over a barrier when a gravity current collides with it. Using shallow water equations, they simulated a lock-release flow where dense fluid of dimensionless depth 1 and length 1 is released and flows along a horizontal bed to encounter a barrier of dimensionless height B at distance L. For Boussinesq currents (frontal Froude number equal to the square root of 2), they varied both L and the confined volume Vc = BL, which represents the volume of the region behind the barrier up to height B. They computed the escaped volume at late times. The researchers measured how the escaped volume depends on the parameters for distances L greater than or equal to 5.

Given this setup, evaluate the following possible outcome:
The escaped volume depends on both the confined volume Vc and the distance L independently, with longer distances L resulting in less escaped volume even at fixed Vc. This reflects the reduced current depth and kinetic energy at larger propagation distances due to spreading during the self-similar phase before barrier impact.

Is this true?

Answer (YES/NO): NO